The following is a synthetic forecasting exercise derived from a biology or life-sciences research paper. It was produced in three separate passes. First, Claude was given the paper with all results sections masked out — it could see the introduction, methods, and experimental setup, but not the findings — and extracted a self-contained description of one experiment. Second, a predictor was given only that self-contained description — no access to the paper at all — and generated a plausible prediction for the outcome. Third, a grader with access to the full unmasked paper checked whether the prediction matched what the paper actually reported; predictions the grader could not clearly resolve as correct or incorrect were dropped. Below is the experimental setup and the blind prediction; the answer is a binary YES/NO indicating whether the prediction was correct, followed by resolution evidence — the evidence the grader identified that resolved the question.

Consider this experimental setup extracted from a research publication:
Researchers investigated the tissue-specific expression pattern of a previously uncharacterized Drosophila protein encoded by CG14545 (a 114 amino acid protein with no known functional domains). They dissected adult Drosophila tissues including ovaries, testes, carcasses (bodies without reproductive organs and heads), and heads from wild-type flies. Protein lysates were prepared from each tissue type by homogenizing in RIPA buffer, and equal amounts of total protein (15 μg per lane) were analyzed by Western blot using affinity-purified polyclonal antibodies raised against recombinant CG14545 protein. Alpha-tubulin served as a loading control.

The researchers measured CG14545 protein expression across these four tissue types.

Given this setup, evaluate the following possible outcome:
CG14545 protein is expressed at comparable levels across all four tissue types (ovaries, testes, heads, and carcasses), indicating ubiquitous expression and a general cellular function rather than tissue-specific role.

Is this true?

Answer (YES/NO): NO